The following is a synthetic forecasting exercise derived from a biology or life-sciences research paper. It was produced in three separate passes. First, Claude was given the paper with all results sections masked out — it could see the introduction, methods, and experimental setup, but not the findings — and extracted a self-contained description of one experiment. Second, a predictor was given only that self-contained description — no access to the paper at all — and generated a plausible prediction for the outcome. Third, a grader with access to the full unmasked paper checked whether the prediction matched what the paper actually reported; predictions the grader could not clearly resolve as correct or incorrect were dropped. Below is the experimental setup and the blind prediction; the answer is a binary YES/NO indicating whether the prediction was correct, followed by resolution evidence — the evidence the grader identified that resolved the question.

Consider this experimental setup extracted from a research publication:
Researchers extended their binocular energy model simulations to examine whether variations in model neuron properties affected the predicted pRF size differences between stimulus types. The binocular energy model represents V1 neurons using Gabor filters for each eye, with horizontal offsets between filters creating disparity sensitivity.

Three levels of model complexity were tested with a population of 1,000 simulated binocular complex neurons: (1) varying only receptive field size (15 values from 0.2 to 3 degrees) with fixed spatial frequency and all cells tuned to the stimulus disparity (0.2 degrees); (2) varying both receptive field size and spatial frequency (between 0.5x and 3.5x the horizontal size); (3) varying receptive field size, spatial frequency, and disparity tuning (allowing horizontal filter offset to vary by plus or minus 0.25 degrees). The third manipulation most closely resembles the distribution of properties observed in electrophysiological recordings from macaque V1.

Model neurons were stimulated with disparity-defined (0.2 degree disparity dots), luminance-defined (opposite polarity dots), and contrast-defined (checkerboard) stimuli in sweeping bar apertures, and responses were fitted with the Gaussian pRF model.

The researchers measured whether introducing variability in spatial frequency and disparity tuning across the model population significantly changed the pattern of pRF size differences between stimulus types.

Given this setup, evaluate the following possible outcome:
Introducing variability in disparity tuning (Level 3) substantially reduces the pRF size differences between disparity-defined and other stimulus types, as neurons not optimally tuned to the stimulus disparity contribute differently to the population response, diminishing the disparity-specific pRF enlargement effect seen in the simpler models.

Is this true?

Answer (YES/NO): NO